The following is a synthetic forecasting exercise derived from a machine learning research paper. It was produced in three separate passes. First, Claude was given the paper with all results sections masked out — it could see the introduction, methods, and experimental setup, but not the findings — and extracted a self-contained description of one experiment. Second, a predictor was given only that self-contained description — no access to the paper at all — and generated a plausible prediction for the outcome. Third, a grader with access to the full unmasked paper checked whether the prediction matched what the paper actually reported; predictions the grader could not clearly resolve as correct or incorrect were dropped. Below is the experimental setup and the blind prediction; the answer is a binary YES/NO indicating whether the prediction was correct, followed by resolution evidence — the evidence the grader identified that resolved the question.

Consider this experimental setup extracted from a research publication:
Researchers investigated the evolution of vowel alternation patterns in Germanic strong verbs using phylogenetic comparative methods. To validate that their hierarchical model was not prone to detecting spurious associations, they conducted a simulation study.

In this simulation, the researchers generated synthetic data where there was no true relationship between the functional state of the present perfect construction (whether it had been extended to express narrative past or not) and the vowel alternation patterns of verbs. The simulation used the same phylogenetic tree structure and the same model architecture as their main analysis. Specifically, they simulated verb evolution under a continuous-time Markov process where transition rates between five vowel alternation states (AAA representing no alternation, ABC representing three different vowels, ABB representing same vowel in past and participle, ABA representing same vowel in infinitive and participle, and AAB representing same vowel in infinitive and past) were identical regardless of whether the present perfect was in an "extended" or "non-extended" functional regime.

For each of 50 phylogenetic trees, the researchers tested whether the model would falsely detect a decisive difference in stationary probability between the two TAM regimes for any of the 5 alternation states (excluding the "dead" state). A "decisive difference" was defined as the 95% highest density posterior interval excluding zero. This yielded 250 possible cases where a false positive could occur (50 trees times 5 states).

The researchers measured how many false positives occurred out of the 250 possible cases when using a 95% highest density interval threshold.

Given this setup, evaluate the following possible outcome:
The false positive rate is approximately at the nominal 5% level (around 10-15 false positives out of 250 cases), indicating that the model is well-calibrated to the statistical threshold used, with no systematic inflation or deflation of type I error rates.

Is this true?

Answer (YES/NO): NO